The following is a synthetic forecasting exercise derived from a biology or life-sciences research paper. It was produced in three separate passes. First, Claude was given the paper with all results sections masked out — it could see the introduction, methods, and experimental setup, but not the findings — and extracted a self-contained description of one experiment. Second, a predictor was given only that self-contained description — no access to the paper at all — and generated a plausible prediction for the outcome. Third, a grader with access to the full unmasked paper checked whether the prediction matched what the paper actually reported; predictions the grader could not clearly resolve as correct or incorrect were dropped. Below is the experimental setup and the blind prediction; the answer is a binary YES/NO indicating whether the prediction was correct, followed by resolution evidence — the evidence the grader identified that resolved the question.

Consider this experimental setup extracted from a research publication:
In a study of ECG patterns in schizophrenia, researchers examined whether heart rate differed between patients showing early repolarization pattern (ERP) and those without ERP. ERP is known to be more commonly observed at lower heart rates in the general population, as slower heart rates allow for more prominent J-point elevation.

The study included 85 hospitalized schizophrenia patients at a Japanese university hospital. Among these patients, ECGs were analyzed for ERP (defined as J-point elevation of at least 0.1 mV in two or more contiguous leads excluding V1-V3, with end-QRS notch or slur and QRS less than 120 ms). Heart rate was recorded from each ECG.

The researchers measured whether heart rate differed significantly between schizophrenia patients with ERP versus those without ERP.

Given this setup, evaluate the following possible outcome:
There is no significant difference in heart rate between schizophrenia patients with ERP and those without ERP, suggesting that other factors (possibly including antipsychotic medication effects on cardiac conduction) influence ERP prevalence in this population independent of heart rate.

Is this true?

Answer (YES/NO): YES